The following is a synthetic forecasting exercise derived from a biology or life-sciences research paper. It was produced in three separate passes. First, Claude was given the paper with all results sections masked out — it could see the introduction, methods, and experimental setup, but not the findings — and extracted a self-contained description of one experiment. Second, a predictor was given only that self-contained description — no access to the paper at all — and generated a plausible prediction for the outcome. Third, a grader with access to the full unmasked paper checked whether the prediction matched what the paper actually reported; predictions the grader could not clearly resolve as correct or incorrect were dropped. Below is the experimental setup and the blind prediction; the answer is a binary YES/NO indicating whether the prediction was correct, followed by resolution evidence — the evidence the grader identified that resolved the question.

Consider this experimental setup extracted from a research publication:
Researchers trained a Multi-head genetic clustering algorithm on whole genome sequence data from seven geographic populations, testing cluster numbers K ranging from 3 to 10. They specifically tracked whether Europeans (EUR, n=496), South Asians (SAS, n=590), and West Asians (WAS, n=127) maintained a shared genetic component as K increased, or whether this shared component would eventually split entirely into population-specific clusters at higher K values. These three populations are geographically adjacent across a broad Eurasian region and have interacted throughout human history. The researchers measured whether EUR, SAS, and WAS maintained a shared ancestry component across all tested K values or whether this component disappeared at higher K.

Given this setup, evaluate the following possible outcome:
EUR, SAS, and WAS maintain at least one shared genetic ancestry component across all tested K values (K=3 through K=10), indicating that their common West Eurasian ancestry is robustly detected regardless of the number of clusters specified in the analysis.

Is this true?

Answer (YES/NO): YES